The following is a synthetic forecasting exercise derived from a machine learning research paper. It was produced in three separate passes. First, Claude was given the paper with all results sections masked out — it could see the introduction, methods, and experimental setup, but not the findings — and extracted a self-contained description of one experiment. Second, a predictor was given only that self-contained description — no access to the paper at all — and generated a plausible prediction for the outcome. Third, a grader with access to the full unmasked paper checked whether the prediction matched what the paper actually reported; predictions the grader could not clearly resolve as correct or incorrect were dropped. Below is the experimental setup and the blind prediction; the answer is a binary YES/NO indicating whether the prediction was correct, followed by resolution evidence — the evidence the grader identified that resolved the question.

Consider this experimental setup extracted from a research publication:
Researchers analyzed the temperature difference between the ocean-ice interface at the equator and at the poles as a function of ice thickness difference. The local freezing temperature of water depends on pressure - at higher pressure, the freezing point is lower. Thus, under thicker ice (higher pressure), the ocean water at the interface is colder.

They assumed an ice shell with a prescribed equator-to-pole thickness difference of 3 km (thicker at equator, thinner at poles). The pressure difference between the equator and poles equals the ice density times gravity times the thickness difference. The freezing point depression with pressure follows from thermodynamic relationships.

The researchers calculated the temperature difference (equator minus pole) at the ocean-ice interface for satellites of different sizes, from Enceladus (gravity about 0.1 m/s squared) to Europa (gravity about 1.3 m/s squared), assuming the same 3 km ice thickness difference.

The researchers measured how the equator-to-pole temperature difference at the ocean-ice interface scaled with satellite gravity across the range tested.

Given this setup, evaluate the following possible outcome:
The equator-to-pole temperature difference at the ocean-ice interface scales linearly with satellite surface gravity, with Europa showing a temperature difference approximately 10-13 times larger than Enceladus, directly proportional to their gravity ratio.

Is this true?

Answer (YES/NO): YES